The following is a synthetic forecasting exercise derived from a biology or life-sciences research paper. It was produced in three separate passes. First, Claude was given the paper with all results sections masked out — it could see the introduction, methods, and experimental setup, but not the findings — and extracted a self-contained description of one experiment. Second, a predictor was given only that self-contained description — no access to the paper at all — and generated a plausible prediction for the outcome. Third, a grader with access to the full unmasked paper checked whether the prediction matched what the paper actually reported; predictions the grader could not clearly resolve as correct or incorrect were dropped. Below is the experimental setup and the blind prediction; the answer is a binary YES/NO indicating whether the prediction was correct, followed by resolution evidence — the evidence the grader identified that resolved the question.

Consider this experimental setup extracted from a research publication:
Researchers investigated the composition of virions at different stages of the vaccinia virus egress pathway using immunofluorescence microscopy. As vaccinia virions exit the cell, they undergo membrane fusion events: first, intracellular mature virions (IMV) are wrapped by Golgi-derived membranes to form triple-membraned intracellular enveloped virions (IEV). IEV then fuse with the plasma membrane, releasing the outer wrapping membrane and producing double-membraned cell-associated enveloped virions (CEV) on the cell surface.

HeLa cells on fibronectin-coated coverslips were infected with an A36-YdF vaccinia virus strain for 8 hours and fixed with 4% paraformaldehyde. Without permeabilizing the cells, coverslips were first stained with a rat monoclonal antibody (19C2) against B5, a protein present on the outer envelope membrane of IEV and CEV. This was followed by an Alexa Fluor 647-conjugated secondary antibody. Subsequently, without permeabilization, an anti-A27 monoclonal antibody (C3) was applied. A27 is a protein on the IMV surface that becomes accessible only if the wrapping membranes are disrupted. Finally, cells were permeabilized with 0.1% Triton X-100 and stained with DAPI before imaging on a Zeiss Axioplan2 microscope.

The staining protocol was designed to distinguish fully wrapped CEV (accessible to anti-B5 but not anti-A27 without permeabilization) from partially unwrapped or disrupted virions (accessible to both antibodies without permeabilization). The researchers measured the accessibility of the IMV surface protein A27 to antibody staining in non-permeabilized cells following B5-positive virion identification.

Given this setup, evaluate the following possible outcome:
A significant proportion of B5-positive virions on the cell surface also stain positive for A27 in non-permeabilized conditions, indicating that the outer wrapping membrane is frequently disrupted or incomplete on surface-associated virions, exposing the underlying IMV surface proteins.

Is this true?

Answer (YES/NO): YES